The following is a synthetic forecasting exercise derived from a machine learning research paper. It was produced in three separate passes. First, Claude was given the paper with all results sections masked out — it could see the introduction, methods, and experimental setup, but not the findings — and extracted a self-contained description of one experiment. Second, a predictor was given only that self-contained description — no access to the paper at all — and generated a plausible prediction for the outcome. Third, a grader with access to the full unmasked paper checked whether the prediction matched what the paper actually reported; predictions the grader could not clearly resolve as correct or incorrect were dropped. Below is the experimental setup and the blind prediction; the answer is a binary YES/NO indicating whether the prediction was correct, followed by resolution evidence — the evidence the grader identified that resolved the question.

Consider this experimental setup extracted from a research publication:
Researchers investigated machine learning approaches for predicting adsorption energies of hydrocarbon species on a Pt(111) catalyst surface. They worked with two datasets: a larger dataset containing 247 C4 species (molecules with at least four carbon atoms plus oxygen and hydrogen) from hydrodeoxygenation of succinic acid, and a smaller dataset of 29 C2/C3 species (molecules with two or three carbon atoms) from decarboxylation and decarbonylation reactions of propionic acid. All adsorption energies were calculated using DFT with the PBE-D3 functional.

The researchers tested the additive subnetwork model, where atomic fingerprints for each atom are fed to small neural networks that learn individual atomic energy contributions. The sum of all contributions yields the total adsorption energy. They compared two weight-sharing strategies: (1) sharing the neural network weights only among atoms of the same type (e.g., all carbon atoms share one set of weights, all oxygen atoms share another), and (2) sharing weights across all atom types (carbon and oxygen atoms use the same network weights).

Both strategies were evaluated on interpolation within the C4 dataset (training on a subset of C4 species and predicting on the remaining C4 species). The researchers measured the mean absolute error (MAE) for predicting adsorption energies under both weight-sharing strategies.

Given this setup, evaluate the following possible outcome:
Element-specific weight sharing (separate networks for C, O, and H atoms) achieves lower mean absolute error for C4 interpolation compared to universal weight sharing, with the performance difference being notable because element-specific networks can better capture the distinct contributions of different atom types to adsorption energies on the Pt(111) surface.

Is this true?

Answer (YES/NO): NO